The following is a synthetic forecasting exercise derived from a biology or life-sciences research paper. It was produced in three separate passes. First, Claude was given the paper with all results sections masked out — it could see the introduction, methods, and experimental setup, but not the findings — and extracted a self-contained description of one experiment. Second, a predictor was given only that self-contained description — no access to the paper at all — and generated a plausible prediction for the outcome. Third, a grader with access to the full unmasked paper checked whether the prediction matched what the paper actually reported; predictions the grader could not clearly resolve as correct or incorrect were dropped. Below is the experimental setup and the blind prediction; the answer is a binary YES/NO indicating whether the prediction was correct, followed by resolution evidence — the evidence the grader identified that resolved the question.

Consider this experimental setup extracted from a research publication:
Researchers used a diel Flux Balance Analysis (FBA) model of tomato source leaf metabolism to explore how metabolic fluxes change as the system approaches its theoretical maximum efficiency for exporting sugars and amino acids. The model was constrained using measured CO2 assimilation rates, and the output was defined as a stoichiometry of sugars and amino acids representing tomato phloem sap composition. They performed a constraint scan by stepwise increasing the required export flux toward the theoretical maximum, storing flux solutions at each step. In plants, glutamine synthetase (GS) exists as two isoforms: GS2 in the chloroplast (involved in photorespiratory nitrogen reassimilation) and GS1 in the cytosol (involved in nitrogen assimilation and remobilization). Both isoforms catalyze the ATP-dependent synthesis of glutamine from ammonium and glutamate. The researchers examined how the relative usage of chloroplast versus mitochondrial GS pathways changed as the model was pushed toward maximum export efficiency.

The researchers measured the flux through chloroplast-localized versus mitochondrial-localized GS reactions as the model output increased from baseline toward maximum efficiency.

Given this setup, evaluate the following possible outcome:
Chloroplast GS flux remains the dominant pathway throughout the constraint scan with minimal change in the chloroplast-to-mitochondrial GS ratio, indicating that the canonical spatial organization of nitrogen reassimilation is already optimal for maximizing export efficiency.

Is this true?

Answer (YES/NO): NO